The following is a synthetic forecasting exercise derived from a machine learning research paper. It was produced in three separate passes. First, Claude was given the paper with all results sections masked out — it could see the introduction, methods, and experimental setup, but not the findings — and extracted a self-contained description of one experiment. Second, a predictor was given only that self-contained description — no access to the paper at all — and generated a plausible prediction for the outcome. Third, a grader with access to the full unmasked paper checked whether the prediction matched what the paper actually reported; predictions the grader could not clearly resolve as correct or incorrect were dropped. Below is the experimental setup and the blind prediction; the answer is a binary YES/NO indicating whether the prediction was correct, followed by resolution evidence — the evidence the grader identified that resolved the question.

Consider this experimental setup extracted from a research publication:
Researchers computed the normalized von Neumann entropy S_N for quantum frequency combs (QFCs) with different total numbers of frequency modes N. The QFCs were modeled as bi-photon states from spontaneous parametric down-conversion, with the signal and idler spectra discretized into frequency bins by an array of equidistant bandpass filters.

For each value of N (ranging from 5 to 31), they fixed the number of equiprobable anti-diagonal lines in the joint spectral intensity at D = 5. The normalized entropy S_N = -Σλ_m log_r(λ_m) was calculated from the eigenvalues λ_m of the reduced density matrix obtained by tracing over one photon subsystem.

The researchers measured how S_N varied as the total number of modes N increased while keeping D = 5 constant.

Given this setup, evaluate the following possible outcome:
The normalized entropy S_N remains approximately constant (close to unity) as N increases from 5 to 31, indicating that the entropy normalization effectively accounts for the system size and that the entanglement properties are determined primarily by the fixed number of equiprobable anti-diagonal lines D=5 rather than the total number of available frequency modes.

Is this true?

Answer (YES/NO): NO